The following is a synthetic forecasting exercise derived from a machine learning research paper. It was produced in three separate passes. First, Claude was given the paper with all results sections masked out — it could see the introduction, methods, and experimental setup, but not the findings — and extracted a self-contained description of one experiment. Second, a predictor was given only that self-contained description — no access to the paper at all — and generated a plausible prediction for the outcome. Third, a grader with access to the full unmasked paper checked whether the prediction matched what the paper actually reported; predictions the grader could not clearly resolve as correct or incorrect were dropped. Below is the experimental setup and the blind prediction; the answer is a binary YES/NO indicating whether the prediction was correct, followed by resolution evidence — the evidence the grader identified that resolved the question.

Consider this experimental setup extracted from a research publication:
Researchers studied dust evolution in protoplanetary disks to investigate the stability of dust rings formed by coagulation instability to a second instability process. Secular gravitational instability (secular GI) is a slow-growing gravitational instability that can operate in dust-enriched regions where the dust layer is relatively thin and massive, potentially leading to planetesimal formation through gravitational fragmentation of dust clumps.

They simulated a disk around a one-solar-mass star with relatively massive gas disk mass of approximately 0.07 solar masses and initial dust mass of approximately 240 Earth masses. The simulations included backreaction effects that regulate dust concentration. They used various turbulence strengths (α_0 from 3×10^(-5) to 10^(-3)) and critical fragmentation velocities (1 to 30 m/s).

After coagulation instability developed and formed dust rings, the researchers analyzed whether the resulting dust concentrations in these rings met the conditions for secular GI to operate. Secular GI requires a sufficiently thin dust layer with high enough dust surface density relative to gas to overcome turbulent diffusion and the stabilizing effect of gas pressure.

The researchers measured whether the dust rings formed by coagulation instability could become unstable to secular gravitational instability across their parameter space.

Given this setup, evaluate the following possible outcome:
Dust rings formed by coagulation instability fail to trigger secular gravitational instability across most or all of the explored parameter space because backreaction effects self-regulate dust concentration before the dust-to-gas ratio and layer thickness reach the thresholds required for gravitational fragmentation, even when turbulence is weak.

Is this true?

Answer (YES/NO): NO